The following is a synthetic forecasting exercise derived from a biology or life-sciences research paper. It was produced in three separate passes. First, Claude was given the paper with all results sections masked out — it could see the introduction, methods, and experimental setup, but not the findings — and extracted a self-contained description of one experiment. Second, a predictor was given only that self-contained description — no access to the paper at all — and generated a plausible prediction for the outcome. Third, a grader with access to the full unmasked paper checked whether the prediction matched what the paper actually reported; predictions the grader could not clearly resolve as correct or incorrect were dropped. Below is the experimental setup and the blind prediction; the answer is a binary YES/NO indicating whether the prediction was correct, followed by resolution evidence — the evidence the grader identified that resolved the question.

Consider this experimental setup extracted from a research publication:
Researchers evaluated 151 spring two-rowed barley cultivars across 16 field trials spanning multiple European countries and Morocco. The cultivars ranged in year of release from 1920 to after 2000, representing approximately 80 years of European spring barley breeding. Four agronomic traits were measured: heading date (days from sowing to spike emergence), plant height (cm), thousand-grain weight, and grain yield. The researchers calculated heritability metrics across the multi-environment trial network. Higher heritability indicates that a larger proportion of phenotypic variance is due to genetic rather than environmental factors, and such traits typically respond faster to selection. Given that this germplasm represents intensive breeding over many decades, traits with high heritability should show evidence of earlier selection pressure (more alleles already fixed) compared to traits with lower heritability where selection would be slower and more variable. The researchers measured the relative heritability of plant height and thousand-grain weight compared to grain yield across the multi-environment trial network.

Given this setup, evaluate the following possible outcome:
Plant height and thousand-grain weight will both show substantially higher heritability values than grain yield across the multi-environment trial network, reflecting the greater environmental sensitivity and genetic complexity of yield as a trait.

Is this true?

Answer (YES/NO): YES